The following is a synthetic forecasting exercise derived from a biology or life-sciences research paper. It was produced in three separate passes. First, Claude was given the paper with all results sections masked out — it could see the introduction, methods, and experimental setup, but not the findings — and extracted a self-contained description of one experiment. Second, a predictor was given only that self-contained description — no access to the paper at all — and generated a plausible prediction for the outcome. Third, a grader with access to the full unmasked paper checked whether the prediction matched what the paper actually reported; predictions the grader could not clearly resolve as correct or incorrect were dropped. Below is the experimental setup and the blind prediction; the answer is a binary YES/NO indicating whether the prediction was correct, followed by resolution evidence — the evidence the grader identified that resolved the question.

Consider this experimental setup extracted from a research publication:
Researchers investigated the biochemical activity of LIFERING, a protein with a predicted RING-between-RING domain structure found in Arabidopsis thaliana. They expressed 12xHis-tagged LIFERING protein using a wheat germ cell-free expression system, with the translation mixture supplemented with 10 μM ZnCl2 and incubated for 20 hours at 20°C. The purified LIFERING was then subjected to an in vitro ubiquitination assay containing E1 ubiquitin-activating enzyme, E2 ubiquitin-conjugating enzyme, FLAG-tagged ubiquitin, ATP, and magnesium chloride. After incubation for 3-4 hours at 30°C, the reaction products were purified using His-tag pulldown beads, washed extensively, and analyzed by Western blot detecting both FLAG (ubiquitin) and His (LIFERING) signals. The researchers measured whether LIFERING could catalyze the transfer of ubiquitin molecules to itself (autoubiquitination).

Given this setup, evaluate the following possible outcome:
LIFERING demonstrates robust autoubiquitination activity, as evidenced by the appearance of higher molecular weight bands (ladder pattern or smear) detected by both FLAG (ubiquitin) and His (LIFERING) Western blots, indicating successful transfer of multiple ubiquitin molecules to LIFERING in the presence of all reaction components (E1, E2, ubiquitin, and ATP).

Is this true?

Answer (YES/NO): YES